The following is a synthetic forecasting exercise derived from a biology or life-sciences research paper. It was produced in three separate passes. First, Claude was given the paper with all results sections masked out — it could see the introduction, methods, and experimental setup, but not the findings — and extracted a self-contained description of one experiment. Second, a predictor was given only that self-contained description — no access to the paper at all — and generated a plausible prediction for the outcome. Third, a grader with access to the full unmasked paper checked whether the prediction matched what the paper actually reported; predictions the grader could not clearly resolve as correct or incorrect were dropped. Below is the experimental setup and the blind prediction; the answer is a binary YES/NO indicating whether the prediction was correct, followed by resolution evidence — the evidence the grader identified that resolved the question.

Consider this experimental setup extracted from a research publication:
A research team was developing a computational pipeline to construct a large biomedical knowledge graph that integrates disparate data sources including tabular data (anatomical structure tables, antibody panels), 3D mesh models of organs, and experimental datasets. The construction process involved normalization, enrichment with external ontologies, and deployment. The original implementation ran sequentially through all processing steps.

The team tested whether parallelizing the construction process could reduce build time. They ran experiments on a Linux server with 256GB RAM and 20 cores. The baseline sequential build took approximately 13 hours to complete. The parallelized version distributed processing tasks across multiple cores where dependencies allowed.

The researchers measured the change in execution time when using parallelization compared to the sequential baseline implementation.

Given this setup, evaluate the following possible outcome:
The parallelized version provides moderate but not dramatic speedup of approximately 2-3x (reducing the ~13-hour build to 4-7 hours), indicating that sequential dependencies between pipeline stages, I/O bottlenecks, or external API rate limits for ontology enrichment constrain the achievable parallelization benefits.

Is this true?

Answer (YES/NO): NO